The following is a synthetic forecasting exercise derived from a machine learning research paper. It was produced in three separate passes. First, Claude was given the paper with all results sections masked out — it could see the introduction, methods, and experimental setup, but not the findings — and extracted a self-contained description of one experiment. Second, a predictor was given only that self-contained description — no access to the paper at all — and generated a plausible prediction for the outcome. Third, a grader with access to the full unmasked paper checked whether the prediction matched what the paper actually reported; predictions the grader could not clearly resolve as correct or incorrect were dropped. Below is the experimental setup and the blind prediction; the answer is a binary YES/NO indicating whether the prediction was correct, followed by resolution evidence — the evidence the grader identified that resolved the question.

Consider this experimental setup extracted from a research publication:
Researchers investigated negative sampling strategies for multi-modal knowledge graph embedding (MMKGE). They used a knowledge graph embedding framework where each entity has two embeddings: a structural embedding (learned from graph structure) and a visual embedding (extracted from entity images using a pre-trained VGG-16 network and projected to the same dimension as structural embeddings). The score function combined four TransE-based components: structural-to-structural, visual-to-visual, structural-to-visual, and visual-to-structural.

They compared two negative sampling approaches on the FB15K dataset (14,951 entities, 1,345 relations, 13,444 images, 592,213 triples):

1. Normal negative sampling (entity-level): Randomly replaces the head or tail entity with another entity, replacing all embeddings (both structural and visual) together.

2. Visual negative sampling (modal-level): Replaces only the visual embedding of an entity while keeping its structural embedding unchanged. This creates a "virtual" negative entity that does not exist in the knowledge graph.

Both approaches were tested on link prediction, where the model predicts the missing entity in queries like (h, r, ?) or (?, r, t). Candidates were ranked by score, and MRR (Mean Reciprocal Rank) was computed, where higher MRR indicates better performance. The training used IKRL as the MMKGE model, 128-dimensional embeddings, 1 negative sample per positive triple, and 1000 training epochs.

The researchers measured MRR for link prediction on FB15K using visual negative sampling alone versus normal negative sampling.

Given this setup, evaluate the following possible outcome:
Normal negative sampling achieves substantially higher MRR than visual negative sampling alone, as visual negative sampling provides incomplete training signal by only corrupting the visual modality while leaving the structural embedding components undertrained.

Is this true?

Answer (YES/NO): YES